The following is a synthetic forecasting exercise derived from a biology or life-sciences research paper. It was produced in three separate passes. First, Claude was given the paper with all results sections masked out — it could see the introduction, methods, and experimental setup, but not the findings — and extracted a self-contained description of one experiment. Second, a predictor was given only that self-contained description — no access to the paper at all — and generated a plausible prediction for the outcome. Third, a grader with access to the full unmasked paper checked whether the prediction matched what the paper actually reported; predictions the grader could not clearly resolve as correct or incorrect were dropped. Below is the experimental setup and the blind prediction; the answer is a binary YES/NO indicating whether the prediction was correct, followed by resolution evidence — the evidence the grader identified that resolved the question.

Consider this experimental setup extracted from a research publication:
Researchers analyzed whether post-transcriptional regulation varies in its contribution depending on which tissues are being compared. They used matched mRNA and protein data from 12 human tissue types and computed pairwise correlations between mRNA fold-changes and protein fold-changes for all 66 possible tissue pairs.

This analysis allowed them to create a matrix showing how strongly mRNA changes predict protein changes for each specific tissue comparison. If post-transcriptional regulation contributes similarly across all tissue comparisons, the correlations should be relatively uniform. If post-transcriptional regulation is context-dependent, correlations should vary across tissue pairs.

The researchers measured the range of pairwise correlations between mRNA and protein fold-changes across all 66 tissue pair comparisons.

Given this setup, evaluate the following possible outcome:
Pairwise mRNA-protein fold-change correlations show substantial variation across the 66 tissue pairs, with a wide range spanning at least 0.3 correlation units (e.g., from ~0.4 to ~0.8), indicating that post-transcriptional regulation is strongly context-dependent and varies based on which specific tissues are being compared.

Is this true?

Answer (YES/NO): NO